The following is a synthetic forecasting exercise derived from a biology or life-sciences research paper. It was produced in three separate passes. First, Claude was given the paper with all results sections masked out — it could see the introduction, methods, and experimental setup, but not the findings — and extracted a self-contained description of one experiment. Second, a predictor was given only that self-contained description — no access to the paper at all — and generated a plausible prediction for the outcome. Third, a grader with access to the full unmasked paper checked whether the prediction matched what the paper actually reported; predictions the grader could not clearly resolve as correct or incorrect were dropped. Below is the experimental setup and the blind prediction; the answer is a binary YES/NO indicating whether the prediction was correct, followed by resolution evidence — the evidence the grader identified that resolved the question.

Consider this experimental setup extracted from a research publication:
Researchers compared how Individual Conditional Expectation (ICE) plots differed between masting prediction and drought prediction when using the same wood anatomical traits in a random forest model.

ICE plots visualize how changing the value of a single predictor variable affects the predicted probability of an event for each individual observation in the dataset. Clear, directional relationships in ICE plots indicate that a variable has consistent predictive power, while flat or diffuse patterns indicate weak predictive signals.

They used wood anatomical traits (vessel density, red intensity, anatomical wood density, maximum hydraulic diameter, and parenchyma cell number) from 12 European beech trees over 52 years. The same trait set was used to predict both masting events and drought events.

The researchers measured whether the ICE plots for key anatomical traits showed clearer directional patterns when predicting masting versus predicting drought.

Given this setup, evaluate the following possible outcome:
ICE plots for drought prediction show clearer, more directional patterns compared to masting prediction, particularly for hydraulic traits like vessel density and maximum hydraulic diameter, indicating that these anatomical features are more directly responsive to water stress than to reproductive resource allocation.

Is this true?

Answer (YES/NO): NO